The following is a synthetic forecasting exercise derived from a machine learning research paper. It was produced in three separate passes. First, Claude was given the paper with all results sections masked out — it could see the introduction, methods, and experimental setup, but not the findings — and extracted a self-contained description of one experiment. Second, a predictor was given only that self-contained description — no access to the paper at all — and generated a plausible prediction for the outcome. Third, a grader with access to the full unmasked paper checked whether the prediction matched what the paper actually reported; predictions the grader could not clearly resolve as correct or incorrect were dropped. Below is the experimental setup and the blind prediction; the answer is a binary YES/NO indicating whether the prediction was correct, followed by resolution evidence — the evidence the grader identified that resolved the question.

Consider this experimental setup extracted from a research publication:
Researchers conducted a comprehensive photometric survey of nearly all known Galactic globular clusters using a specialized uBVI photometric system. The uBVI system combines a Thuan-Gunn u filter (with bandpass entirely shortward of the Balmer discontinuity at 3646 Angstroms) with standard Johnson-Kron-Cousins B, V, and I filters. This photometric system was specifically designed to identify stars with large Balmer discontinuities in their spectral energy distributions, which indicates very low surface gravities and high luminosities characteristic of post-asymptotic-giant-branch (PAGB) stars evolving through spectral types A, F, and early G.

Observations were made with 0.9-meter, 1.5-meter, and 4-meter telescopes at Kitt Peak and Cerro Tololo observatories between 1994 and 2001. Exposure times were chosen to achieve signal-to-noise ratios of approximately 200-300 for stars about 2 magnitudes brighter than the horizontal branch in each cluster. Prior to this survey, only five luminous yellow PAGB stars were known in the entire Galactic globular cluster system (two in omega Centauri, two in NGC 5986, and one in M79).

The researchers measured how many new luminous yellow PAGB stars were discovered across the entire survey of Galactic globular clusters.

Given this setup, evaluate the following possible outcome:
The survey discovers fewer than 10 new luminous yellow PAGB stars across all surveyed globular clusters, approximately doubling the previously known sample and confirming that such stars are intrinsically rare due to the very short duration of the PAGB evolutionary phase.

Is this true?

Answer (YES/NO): NO